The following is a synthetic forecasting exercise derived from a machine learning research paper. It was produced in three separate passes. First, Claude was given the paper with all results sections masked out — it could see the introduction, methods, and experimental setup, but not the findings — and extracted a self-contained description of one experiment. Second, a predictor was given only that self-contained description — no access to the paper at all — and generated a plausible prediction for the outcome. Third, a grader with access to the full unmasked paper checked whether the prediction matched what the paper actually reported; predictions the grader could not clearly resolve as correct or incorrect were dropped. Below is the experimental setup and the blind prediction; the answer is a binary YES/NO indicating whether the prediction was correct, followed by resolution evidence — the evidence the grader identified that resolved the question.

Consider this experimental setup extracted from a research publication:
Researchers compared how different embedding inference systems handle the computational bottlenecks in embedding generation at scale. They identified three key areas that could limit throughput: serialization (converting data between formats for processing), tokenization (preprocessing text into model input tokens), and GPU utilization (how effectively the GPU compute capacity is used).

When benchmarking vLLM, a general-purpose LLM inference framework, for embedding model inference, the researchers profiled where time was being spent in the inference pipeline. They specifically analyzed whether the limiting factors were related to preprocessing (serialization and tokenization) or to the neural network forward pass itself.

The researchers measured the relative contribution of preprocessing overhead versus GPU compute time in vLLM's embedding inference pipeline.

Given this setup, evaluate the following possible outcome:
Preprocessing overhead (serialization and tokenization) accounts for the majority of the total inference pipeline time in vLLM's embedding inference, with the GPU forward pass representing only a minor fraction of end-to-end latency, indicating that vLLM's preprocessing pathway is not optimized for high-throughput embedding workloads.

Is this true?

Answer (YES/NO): YES